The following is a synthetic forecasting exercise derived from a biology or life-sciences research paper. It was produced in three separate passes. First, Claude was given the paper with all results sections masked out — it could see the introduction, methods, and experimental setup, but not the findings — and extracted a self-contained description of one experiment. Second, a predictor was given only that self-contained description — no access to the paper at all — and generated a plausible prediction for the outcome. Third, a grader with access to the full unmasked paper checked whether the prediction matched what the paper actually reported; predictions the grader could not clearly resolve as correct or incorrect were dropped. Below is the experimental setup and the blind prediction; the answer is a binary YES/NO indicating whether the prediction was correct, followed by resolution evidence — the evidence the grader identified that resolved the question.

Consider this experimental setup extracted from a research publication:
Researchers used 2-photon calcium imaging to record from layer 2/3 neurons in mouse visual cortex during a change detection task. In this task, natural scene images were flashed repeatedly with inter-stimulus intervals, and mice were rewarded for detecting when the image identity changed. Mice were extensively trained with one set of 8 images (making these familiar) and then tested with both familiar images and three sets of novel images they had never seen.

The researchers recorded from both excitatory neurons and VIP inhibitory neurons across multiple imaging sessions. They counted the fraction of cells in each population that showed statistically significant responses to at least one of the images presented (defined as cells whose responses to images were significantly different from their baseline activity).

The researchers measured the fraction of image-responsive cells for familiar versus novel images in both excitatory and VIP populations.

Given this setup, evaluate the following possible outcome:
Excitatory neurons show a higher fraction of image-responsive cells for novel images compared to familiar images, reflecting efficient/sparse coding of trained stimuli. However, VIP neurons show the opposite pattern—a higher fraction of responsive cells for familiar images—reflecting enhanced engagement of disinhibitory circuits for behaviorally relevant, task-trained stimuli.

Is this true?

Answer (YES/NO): NO